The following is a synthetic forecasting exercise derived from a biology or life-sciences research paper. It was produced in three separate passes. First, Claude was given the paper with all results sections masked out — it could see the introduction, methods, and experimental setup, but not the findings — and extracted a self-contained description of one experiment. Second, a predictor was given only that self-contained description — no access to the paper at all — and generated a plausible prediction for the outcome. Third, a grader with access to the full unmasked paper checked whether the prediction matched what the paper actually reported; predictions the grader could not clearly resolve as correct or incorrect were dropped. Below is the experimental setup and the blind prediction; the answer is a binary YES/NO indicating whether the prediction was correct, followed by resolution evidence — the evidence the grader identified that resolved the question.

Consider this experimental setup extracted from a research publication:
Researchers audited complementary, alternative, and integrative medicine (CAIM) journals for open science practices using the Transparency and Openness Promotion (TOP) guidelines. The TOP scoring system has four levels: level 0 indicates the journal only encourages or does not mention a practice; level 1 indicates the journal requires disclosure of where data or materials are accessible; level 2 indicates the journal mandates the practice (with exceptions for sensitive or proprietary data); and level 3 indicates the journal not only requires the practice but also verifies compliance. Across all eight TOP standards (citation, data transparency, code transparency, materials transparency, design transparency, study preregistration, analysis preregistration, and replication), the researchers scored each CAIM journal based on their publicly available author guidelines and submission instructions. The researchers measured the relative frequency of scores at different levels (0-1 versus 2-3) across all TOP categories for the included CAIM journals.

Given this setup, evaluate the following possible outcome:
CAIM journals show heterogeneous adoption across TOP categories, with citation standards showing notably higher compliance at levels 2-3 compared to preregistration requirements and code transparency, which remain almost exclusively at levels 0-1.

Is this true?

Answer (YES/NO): YES